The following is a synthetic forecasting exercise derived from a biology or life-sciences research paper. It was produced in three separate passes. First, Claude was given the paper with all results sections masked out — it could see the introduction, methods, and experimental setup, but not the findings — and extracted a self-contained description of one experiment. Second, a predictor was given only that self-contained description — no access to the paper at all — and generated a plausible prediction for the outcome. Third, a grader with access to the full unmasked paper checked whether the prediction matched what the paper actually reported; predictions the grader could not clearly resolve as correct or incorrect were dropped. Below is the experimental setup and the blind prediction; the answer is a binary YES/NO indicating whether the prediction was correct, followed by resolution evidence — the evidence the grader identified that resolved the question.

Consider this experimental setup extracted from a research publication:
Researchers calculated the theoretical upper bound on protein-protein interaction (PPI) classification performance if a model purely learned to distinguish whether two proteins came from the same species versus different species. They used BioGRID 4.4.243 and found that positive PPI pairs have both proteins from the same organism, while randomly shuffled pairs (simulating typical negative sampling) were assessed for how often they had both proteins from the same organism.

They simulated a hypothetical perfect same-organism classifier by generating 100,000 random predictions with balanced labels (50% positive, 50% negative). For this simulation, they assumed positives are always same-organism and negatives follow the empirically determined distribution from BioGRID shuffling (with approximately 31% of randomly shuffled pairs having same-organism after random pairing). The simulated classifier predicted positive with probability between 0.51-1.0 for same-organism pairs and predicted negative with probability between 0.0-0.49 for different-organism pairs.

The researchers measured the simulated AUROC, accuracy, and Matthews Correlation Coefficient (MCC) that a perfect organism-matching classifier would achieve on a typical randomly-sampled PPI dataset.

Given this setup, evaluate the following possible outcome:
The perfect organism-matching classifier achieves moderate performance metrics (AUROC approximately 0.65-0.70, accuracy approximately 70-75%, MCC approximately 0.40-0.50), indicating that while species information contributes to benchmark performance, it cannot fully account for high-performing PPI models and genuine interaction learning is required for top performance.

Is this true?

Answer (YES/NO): NO